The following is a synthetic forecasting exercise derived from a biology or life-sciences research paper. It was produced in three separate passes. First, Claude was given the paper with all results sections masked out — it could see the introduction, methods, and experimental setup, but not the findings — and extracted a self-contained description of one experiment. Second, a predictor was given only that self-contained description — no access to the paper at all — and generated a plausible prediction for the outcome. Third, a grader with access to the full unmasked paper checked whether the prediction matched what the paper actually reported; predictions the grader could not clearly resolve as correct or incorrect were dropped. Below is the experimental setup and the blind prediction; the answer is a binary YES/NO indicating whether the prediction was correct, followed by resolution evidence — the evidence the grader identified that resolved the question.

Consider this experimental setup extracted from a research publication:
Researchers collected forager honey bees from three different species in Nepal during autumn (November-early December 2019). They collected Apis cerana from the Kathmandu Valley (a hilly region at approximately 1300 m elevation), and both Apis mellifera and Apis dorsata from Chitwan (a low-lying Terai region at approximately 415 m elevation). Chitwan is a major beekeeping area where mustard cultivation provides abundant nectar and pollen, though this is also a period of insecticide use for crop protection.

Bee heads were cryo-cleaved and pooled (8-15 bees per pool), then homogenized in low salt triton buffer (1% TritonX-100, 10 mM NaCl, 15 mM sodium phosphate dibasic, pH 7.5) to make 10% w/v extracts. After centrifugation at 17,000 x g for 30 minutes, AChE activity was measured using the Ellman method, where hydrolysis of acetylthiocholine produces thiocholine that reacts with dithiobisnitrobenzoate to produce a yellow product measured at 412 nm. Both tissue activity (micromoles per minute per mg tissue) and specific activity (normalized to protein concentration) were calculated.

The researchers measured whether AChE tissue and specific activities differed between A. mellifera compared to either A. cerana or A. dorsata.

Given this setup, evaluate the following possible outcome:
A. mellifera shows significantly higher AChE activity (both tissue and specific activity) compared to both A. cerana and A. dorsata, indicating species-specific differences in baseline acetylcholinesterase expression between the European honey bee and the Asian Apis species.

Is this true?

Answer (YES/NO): NO